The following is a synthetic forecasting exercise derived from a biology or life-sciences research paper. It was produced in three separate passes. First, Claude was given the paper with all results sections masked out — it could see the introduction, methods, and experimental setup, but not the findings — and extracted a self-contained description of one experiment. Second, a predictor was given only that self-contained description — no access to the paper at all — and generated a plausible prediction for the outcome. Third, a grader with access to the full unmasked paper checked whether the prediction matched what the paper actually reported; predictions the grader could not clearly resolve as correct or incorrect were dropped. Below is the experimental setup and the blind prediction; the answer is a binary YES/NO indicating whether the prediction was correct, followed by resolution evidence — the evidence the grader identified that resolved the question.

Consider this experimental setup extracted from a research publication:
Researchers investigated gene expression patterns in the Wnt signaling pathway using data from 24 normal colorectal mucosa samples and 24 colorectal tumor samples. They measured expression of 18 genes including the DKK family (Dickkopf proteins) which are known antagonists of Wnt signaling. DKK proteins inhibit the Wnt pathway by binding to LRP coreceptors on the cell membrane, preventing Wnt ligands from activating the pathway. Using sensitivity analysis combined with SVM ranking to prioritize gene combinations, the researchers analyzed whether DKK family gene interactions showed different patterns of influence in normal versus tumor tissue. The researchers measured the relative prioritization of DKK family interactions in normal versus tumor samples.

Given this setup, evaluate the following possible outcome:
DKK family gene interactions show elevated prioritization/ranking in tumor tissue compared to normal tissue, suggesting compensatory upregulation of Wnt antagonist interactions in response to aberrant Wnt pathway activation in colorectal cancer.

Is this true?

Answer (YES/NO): NO